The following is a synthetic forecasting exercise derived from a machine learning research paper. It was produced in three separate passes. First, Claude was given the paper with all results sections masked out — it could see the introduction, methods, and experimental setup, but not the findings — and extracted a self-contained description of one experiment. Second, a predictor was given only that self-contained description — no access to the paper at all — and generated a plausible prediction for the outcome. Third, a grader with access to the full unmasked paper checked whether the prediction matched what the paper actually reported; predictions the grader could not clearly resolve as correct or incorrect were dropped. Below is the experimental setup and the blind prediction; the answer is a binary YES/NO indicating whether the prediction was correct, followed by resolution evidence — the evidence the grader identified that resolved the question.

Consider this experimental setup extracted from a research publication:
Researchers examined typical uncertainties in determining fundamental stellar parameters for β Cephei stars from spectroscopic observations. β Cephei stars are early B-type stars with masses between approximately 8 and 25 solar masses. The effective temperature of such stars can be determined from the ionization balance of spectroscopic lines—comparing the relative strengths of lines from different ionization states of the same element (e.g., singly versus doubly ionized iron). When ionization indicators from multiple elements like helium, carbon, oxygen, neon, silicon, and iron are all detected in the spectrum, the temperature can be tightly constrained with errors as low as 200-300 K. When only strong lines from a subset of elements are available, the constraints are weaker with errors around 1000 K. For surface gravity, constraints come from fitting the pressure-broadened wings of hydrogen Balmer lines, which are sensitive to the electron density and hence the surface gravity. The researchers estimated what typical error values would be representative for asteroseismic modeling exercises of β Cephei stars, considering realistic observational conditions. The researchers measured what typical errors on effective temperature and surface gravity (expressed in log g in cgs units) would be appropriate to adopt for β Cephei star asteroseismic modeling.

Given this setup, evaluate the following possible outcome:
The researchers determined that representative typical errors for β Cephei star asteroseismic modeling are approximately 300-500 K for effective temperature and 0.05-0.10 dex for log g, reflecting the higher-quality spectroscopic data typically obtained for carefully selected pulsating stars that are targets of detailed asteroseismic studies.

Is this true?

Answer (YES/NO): NO